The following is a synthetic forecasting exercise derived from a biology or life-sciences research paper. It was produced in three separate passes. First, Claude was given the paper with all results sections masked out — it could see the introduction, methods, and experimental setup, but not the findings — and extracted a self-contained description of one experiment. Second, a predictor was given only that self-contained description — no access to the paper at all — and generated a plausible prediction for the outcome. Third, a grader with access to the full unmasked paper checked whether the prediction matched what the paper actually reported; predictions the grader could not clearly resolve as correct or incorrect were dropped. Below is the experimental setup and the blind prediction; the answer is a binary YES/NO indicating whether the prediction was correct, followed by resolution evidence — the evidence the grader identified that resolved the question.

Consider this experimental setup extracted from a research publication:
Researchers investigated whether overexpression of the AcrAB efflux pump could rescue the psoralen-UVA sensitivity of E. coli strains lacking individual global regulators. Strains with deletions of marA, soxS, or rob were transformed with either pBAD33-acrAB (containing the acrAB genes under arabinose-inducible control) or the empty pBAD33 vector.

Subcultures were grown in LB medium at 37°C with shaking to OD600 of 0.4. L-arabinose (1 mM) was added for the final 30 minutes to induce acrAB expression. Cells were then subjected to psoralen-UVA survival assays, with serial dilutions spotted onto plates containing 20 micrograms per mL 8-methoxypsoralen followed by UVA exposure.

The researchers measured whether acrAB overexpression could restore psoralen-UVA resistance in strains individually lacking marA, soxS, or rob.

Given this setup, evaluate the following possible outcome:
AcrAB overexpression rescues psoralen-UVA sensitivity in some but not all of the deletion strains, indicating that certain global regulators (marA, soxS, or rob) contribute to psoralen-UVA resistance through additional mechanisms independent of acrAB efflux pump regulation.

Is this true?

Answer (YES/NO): NO